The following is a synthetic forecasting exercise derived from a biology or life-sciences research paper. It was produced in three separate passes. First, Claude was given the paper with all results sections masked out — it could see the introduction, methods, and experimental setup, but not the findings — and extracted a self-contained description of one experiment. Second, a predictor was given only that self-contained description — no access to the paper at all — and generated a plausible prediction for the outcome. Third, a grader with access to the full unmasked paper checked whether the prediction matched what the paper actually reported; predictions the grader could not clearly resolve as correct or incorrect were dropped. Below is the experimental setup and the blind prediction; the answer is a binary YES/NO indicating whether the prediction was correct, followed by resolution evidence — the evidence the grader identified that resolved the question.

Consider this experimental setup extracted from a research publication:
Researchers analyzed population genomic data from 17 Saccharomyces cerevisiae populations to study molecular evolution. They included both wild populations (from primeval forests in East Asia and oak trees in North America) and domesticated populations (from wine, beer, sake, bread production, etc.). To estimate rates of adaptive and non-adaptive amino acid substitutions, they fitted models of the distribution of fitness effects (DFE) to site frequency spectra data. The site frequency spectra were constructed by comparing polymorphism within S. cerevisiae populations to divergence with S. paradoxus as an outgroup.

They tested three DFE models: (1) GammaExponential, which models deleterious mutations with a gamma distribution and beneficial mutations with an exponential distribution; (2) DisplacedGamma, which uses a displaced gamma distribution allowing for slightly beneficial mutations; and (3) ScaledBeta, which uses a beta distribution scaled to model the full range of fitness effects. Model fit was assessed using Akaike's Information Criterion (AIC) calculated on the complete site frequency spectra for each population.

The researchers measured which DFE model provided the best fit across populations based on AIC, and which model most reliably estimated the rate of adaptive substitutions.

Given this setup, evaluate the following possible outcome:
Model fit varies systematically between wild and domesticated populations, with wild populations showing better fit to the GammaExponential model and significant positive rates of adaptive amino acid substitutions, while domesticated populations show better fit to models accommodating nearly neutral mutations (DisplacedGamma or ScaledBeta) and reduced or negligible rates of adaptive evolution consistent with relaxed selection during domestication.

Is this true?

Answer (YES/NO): NO